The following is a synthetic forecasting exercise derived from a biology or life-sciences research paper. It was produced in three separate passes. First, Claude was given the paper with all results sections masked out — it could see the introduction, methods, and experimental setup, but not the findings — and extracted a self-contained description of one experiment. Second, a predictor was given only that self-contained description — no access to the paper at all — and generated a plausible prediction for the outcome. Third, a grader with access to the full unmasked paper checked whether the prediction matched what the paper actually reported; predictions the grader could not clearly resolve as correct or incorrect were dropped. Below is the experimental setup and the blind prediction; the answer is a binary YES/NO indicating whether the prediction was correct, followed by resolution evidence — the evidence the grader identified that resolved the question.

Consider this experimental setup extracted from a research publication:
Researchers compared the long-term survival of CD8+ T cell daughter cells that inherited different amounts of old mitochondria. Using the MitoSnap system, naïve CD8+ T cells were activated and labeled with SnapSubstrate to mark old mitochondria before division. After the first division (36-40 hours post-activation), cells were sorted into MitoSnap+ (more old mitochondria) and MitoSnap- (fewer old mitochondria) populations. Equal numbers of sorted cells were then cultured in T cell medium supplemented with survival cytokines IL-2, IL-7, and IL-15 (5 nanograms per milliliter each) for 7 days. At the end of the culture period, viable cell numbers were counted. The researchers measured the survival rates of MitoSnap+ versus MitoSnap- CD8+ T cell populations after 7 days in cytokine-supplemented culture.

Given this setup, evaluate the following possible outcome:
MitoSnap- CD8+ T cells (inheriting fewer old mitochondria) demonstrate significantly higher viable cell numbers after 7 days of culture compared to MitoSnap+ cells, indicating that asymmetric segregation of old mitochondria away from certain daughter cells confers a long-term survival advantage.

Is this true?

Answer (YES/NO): YES